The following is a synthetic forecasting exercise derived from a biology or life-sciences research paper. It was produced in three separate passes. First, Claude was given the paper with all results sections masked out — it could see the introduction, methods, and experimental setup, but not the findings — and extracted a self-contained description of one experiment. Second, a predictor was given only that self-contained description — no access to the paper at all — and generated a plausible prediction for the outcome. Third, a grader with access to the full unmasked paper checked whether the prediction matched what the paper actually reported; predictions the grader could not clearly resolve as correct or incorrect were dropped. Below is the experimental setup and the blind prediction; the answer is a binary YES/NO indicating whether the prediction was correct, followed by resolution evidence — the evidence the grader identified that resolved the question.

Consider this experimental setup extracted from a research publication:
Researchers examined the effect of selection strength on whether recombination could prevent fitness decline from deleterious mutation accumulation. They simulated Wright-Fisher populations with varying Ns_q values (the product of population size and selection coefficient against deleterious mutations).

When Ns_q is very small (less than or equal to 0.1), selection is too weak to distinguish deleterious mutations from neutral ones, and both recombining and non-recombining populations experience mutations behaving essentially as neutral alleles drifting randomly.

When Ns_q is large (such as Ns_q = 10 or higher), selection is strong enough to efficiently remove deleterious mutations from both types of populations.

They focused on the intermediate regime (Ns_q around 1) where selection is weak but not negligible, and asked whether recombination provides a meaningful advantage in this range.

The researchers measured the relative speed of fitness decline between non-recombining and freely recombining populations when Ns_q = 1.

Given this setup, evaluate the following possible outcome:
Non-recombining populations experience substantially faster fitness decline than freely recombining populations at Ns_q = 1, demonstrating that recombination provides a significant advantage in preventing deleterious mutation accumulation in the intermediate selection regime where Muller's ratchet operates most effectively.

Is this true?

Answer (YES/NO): NO